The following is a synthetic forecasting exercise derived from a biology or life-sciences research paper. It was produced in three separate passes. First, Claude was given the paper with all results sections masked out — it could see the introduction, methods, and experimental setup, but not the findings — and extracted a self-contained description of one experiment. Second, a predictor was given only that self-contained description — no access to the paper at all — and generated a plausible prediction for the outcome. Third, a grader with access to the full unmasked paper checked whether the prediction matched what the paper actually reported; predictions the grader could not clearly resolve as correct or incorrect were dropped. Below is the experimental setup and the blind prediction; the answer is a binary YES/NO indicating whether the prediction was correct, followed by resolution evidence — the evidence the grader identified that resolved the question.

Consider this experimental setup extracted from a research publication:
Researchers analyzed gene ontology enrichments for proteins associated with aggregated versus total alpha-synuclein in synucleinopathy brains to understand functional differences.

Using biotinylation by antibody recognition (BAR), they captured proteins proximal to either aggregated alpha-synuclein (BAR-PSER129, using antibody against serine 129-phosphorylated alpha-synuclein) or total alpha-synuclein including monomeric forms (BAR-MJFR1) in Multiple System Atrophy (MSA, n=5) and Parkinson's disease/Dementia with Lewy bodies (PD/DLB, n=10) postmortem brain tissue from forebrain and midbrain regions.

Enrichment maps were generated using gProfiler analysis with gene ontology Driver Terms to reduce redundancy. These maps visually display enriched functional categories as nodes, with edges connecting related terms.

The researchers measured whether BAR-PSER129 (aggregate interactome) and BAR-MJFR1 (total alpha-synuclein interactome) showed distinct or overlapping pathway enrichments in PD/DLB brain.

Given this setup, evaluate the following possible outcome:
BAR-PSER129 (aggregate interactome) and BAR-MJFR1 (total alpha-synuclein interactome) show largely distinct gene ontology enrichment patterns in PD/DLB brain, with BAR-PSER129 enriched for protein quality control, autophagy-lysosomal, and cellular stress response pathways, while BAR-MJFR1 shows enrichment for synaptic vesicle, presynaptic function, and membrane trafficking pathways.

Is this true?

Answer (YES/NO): NO